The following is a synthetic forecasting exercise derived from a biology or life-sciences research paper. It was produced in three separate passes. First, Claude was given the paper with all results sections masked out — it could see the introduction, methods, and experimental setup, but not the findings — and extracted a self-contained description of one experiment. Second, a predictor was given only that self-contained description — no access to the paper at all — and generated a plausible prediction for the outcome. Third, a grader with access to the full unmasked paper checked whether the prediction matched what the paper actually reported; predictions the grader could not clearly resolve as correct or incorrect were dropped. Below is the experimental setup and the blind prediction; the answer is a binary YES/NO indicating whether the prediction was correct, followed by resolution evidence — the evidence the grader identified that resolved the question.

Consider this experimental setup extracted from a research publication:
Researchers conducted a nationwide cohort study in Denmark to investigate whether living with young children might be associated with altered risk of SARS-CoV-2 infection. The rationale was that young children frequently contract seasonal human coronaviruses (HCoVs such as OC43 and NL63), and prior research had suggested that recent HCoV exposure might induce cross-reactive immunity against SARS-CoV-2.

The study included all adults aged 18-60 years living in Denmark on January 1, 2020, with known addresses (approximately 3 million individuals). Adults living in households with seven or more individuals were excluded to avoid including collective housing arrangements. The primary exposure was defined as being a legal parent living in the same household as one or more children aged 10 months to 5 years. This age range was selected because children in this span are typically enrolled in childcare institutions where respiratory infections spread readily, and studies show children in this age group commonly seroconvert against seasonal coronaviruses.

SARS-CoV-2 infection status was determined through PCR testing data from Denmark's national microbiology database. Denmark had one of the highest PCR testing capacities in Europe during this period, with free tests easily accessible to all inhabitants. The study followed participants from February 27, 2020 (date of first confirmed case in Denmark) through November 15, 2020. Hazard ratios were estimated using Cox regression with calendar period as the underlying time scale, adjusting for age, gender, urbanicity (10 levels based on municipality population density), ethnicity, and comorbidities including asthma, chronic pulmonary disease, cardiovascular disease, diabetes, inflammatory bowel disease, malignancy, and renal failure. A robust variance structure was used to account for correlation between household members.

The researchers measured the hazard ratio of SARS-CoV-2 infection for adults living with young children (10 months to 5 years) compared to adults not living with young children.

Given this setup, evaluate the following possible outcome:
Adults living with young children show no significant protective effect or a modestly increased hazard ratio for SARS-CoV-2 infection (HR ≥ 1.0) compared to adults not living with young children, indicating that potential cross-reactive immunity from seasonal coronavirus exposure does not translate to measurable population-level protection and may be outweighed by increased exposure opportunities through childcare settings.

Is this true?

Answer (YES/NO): YES